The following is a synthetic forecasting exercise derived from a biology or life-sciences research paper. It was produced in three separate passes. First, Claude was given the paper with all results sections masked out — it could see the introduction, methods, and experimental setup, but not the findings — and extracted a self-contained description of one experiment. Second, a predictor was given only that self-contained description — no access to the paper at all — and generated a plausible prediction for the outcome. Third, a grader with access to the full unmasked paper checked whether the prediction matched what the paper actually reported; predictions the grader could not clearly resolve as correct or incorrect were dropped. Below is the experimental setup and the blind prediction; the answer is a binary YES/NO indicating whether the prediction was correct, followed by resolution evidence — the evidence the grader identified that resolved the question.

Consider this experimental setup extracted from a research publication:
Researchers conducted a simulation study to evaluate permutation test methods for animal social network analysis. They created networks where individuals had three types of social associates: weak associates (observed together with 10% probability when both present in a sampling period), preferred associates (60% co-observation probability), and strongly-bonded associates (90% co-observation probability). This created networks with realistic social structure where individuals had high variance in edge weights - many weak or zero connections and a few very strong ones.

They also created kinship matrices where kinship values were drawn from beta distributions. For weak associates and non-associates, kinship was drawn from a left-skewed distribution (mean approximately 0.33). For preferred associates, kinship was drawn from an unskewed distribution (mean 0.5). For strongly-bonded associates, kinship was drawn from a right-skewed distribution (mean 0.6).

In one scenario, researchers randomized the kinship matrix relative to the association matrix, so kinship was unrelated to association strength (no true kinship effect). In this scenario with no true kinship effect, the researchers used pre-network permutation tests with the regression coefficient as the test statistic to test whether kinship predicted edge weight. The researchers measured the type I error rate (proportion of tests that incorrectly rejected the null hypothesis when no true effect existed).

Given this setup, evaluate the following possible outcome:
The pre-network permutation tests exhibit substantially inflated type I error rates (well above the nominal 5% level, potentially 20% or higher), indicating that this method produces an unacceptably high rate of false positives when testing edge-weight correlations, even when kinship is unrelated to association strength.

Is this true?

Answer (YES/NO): YES